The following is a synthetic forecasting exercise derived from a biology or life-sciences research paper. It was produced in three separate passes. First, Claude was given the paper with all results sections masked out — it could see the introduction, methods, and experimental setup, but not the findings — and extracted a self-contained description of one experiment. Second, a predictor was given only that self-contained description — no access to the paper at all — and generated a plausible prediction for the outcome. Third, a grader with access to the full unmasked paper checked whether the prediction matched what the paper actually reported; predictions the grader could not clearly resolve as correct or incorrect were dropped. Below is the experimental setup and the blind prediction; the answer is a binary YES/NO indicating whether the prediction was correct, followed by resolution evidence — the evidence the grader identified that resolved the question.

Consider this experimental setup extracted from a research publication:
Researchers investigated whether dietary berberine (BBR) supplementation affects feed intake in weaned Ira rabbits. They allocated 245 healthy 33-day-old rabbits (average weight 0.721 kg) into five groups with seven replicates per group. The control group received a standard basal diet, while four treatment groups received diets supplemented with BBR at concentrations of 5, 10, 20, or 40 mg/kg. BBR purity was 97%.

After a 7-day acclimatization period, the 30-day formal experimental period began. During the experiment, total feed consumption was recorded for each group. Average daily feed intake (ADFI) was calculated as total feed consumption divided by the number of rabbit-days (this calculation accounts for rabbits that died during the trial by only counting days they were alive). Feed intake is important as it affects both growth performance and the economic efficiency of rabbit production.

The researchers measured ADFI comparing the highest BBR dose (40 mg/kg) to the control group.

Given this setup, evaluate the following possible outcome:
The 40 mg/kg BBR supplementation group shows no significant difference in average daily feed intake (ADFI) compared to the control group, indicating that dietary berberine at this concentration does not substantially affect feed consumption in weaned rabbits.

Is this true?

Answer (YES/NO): NO